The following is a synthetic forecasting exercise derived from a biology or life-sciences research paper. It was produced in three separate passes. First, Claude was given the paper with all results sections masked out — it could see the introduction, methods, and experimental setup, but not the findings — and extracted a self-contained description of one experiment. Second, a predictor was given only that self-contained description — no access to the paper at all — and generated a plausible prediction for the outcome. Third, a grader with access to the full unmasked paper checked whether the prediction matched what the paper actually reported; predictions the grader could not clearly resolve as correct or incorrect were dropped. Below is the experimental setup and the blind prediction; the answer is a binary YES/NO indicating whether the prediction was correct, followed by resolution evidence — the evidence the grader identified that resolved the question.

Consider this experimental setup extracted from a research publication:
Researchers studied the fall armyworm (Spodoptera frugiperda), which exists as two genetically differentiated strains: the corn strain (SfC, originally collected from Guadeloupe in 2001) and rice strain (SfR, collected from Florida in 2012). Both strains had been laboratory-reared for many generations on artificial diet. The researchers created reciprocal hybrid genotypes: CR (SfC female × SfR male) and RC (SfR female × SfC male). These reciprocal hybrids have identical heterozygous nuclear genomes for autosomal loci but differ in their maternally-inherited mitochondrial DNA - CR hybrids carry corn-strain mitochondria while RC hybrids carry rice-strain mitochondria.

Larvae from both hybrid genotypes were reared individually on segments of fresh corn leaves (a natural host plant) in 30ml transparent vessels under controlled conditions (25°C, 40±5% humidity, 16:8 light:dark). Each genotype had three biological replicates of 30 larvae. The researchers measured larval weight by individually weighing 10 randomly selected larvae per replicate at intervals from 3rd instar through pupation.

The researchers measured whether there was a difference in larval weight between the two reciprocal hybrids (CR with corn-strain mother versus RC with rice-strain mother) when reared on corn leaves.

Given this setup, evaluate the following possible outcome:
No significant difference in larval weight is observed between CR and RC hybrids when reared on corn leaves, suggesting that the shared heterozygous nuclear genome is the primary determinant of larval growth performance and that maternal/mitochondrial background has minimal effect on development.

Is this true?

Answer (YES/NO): NO